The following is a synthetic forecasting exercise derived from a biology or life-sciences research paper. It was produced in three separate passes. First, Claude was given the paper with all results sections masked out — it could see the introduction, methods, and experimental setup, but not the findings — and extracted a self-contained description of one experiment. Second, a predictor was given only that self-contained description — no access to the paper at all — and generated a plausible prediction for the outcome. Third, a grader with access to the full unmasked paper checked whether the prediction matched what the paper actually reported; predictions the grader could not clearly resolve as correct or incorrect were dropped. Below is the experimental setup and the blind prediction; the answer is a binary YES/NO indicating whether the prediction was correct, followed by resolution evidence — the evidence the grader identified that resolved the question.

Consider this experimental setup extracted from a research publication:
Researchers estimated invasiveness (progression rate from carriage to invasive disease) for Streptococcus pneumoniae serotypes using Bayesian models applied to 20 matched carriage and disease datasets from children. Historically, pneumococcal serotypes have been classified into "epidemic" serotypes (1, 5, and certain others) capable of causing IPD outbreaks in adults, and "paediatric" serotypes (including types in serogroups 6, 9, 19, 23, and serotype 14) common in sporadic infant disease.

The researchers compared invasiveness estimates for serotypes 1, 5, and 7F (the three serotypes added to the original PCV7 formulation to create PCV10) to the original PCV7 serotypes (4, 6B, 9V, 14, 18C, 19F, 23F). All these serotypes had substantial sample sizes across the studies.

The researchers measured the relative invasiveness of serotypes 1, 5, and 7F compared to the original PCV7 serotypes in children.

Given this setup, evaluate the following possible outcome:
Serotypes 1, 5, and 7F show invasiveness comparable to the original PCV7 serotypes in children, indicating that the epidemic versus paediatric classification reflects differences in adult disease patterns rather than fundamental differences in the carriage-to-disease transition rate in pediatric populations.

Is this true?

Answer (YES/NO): NO